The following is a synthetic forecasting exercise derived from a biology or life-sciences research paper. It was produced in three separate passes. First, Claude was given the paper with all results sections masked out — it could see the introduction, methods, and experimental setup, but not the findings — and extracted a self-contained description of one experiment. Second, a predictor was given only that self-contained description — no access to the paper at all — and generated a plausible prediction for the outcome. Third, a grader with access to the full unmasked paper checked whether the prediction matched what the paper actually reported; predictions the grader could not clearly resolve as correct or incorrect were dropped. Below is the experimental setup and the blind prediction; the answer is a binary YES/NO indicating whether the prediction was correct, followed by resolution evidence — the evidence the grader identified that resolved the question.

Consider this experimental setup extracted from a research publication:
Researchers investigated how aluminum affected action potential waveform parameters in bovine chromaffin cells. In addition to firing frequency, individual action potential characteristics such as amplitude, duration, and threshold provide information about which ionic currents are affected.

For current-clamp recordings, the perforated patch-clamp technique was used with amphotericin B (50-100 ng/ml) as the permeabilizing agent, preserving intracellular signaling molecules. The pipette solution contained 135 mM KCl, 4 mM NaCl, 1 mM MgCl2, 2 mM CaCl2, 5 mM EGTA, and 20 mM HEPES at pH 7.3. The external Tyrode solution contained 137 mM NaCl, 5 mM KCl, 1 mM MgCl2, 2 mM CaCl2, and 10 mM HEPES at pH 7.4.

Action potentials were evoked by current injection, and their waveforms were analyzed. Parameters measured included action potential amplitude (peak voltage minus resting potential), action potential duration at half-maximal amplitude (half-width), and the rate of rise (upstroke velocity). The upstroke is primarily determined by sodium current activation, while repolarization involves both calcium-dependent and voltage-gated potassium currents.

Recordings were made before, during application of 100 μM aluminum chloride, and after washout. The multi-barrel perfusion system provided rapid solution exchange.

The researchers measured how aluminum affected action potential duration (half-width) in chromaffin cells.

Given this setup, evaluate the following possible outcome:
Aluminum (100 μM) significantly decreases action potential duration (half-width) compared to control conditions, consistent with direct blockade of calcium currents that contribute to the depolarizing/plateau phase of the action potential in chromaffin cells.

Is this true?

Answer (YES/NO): NO